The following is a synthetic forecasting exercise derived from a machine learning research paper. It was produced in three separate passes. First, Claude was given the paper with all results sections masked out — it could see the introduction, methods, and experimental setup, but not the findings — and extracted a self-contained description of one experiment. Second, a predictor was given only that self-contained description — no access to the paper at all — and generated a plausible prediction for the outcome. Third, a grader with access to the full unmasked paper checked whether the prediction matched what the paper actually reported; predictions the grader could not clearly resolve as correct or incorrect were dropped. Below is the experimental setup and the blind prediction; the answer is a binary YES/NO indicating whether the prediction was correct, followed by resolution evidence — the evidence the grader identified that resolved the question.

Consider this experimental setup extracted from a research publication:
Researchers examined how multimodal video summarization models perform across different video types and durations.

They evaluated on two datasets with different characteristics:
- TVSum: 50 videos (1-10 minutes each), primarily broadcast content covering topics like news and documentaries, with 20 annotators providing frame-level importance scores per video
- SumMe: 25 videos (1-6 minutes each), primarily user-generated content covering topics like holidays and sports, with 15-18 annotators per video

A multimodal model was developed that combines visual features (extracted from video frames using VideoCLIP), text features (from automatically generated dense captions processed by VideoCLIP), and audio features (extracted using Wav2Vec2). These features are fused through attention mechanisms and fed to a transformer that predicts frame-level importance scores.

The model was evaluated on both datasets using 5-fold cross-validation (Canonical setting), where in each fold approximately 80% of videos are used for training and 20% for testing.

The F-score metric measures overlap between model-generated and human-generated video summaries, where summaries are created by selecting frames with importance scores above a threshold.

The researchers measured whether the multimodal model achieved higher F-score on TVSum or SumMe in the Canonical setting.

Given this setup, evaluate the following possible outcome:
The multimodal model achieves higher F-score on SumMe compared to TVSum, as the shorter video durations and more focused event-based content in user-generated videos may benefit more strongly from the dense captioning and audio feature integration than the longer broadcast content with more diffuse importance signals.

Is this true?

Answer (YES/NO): NO